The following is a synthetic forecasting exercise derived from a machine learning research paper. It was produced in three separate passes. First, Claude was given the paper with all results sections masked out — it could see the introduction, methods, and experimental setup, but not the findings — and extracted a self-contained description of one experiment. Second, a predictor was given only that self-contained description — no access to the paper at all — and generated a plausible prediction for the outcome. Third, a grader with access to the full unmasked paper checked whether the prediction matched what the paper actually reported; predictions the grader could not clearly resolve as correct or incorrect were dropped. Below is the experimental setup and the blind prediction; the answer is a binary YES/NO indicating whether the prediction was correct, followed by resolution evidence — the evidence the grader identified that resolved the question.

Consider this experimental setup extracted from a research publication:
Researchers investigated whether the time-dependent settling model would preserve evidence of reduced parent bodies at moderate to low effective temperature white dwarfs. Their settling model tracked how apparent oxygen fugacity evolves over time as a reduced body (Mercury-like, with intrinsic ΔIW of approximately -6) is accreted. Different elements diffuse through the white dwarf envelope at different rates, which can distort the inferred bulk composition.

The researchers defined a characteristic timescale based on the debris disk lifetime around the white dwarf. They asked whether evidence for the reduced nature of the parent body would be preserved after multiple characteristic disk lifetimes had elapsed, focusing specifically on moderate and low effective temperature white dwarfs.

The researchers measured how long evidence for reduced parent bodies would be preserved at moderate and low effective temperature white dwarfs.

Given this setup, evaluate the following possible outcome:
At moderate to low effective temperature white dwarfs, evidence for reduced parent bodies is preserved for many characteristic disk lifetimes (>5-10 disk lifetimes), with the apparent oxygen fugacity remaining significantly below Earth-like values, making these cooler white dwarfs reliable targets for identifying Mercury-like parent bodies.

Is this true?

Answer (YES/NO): YES